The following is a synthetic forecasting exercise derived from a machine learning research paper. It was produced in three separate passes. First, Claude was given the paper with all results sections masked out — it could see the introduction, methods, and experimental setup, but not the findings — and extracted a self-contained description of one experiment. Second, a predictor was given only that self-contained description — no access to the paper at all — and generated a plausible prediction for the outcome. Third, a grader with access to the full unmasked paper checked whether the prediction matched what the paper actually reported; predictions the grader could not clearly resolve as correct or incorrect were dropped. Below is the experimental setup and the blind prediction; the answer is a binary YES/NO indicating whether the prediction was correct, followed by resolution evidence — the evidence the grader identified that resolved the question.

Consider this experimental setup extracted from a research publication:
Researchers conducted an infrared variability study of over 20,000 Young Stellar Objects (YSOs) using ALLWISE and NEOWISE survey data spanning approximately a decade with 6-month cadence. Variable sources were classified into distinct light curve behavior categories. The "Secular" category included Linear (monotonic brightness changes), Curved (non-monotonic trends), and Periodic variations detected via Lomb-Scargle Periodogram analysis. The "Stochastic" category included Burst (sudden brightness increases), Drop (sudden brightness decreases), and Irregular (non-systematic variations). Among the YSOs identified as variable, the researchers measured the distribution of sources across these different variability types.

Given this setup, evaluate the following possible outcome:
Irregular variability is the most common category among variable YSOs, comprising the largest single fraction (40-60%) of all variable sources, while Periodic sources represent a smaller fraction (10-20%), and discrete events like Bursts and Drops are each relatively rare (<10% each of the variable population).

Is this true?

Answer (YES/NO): NO